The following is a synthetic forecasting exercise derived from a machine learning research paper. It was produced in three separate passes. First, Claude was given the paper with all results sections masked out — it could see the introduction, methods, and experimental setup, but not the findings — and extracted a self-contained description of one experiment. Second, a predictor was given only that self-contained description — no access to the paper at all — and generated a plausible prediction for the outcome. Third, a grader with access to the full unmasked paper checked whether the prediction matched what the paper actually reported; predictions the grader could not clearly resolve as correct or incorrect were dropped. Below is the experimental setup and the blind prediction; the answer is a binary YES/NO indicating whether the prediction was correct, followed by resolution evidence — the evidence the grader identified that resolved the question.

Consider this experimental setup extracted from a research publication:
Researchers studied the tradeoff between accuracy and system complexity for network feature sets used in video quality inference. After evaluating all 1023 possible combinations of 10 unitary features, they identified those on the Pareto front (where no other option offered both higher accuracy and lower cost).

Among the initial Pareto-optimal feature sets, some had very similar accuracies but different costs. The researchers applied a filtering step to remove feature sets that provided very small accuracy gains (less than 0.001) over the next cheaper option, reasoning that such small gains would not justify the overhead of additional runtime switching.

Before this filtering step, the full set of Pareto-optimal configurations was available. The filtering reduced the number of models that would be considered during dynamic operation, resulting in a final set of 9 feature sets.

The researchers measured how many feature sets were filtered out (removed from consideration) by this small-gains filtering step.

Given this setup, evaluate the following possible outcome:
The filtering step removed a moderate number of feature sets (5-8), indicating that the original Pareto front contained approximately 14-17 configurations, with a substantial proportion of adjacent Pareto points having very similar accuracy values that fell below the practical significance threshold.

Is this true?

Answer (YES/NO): YES